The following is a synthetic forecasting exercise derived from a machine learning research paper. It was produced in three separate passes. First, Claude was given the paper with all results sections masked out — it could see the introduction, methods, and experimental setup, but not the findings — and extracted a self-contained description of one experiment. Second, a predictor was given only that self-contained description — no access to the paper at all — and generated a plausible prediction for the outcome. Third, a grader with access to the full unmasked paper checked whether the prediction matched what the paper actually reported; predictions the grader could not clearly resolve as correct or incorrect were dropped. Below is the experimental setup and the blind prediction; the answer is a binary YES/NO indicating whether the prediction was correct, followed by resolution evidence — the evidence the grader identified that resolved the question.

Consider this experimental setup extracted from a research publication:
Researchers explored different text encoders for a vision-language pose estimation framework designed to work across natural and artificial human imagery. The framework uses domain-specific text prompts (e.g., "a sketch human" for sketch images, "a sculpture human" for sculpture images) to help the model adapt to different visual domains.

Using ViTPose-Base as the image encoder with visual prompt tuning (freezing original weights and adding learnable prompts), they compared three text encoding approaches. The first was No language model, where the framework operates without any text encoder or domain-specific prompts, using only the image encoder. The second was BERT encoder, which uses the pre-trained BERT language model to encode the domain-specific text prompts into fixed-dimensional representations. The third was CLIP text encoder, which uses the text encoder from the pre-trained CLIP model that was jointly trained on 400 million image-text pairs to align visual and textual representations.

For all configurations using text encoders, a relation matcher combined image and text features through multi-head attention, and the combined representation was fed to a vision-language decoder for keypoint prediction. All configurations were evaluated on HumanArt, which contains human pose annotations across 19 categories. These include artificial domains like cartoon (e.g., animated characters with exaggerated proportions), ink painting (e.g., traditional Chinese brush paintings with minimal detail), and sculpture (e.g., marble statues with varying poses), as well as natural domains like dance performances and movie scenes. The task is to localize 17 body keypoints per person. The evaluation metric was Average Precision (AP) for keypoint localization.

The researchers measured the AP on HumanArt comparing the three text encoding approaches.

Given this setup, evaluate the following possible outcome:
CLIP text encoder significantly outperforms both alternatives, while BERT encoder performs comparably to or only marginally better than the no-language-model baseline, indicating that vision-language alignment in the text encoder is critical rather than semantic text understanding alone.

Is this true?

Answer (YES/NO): NO